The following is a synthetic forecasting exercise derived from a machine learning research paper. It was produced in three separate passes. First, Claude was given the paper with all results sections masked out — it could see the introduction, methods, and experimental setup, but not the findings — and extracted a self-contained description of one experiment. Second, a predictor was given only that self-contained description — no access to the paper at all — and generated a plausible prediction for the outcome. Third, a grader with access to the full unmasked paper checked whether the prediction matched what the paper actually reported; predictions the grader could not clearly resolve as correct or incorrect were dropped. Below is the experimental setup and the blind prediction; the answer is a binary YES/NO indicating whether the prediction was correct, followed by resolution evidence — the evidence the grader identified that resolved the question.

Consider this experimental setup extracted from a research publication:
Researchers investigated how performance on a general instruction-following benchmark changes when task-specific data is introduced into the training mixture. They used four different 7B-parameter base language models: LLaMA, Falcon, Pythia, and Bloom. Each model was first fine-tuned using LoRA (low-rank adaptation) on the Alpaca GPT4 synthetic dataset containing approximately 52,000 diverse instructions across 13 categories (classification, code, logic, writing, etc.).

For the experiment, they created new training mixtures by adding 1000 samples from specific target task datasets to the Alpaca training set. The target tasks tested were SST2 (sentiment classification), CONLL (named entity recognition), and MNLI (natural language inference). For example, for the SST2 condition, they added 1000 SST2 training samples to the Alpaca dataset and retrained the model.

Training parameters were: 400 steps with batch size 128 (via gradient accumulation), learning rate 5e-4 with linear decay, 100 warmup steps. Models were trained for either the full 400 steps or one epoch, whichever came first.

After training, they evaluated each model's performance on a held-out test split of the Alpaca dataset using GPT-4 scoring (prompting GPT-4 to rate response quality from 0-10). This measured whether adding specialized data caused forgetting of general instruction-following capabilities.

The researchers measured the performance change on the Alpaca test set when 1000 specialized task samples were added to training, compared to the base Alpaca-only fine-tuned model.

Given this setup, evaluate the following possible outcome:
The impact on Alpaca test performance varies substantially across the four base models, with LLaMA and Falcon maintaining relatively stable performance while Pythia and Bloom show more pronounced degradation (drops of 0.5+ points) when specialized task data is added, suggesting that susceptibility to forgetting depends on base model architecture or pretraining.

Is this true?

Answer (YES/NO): NO